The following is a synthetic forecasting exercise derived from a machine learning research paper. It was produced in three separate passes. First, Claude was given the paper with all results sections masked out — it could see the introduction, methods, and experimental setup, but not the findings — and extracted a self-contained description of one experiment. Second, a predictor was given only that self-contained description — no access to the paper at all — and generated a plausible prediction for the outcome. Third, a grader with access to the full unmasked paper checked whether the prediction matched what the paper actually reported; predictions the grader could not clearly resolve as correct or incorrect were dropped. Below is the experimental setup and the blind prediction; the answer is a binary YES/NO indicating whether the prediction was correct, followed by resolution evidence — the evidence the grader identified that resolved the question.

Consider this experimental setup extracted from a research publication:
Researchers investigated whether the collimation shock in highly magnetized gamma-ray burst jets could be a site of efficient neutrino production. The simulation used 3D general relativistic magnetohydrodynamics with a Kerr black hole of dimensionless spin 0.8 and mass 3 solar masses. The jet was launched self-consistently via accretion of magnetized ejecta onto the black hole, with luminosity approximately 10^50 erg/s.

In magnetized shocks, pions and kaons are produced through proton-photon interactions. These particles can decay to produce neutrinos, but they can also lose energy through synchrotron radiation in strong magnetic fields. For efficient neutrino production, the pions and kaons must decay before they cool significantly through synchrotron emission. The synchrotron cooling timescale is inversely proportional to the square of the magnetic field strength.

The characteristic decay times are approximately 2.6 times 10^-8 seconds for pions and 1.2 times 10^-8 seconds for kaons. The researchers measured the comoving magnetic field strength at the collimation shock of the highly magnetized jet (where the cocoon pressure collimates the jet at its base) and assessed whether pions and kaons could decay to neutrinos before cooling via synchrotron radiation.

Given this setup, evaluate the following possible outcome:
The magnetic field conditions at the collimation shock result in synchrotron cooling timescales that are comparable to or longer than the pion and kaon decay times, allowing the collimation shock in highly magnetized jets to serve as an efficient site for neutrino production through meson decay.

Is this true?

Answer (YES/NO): NO